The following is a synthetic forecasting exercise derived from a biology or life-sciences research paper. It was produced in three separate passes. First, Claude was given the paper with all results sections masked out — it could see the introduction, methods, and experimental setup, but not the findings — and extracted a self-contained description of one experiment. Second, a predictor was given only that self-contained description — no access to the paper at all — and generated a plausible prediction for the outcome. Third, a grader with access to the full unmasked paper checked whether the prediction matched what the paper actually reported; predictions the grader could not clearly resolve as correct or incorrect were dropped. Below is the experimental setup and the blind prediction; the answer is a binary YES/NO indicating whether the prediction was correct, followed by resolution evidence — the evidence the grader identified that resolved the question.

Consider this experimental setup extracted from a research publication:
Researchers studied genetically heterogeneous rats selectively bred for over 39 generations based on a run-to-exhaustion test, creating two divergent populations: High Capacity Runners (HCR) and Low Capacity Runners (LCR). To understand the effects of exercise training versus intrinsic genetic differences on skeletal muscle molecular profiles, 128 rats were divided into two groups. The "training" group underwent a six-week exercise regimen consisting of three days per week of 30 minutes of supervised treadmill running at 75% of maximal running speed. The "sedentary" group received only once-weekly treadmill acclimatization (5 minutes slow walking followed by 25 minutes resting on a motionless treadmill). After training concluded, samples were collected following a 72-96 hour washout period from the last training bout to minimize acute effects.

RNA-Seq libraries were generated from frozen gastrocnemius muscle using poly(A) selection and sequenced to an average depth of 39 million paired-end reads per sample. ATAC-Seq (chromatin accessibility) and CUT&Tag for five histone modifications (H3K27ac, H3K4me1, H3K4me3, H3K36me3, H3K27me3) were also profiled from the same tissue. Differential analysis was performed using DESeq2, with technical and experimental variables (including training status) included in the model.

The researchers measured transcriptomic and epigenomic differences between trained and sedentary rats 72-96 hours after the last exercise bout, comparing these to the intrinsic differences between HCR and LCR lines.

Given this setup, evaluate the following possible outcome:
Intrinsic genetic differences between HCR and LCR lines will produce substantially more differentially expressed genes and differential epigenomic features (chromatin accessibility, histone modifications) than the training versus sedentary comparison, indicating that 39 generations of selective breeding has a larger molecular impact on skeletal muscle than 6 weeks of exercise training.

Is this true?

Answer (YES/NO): YES